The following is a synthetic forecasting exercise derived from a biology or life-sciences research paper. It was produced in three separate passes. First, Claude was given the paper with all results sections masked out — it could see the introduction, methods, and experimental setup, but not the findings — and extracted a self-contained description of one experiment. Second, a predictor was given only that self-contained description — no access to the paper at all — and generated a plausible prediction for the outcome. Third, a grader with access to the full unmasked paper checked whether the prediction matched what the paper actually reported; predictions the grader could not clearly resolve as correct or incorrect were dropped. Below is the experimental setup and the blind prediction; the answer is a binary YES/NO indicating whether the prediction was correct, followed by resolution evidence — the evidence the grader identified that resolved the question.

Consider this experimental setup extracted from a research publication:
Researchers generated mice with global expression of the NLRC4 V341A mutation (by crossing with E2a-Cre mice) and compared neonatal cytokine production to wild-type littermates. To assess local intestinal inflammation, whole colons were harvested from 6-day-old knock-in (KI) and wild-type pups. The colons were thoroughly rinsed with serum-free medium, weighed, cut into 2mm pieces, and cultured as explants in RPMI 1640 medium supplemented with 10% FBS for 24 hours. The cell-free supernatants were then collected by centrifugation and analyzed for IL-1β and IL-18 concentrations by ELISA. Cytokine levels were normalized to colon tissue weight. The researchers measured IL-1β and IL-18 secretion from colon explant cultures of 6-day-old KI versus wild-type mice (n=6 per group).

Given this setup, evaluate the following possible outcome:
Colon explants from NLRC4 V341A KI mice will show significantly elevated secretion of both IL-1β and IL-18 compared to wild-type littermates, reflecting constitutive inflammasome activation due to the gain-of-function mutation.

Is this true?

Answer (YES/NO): YES